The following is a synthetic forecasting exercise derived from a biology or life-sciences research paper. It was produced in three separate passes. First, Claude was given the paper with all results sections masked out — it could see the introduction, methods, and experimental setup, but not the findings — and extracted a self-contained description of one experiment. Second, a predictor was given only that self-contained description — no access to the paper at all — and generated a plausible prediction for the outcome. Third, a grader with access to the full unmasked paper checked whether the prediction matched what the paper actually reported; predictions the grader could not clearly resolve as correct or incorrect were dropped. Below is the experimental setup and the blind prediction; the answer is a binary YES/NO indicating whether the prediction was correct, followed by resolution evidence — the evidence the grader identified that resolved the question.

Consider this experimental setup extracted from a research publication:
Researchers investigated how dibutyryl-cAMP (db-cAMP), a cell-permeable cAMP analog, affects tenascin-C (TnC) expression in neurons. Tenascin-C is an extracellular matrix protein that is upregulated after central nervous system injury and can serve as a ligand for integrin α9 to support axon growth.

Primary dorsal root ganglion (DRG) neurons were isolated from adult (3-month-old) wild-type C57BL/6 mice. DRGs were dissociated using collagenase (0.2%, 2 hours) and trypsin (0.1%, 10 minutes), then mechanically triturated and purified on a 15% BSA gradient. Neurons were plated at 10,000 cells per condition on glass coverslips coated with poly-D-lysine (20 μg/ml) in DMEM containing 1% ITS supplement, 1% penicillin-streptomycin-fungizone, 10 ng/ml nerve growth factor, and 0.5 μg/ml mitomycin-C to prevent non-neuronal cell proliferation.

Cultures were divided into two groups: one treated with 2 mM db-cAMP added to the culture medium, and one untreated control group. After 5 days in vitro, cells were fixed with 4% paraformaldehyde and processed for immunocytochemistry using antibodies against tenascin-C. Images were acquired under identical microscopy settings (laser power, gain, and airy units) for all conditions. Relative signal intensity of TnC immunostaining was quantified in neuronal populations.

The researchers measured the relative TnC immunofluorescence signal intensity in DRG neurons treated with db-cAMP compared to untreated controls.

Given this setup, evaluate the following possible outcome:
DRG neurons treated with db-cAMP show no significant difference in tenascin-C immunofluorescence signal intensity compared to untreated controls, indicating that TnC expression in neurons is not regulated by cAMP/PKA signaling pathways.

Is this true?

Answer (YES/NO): NO